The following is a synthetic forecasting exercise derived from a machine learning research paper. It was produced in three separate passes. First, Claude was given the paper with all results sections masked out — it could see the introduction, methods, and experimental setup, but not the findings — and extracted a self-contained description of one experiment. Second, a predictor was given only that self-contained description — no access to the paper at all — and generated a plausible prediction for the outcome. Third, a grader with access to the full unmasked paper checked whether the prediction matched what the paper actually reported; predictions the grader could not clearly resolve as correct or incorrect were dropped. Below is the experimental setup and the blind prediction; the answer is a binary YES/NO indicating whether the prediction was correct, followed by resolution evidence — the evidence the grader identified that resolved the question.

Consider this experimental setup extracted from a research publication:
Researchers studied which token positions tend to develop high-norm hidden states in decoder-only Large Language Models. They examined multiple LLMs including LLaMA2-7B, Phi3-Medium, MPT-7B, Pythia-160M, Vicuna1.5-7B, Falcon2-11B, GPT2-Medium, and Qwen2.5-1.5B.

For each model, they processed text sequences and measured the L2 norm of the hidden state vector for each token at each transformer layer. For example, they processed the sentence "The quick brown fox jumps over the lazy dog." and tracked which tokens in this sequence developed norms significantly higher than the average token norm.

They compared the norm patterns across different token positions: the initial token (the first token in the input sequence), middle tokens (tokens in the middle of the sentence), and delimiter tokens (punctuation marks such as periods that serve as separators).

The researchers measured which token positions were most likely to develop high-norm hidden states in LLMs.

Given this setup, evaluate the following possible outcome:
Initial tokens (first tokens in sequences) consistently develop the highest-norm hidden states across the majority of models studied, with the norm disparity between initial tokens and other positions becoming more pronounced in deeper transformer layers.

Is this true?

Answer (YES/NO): NO